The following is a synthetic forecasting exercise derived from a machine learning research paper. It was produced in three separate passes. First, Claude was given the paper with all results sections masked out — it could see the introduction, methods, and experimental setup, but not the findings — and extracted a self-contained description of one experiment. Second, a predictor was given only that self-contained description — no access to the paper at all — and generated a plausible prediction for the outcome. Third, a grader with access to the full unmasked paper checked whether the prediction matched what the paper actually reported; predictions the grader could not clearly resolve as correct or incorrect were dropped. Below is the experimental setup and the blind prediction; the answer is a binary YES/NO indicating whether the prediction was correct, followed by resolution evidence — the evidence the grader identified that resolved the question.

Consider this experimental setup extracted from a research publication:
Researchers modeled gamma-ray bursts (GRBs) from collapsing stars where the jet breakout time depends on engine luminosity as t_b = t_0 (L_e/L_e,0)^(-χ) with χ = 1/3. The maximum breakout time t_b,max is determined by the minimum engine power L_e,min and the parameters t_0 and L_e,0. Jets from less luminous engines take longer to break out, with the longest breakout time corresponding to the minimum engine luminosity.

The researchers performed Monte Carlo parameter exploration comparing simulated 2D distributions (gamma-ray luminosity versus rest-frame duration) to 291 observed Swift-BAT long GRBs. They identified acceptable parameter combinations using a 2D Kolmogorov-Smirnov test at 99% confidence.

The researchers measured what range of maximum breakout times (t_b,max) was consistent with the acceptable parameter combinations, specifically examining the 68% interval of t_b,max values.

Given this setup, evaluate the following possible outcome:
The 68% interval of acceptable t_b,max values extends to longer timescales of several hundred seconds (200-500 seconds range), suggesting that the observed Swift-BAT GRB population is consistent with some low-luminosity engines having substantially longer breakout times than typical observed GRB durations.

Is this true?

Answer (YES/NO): NO